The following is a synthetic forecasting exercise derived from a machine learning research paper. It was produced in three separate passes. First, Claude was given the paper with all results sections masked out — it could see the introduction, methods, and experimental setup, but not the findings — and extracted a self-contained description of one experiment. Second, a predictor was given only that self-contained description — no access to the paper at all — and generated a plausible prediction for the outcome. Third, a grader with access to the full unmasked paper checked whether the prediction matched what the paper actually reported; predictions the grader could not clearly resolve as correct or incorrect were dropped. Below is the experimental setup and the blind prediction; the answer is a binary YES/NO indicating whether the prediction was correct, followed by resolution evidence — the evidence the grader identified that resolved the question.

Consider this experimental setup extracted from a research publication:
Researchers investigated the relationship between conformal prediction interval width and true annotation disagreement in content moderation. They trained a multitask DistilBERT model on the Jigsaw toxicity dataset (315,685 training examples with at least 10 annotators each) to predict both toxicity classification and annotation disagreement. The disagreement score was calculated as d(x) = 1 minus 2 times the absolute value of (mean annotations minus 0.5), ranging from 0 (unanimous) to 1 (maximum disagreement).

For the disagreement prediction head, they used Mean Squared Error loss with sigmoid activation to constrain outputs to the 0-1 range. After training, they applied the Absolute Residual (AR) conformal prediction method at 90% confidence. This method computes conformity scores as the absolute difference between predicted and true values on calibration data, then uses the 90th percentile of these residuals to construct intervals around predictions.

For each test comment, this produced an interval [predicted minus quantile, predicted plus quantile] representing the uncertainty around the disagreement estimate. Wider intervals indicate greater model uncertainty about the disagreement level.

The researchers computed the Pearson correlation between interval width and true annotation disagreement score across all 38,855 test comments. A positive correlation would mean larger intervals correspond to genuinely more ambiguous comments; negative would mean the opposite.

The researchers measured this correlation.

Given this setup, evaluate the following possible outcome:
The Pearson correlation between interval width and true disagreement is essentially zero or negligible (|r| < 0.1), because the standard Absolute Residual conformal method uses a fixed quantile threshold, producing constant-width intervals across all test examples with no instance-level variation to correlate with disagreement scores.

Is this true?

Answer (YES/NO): YES